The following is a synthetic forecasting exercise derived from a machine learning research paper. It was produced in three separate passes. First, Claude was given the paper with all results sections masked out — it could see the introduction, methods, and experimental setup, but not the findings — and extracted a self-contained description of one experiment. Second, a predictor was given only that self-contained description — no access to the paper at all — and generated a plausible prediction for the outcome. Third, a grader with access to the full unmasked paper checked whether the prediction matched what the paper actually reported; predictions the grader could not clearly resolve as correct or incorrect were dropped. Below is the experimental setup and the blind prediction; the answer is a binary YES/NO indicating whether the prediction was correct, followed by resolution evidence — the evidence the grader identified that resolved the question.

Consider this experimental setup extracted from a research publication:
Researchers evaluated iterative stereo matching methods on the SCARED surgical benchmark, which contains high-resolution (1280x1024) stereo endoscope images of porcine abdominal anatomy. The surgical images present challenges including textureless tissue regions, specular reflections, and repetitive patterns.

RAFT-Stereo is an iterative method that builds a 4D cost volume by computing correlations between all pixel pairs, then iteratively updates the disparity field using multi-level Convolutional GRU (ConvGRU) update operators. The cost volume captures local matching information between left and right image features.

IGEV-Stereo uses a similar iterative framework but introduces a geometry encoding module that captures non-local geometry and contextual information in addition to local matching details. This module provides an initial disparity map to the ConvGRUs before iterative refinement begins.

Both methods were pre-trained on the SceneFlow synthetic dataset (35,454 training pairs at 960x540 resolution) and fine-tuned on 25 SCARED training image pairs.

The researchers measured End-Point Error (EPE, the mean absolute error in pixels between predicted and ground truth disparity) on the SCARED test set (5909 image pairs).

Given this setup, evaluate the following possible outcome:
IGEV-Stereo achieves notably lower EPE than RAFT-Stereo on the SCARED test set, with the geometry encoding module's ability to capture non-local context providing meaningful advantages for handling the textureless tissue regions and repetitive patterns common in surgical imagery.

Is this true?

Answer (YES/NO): NO